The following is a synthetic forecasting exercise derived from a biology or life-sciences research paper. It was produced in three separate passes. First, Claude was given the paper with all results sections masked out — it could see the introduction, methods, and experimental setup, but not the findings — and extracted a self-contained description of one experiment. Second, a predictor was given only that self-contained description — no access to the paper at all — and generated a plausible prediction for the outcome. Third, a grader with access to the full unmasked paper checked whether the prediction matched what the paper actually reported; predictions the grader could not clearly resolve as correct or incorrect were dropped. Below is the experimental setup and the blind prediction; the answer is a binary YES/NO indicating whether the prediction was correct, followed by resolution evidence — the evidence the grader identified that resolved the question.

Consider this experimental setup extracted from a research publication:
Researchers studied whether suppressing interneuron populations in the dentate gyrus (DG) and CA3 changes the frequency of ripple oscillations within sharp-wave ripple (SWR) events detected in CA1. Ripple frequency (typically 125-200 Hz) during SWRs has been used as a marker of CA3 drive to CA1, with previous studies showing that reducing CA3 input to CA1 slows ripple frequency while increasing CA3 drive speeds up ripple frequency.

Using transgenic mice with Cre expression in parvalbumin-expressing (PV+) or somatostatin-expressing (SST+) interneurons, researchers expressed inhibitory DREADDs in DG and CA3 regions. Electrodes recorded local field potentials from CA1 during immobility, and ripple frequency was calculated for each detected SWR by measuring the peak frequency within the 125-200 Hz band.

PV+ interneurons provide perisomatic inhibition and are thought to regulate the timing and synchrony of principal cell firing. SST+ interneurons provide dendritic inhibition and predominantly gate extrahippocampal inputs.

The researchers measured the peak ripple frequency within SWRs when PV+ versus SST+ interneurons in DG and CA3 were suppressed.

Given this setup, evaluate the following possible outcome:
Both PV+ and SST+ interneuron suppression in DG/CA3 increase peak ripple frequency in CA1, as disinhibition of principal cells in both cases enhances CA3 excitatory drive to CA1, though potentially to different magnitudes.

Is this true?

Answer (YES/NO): NO